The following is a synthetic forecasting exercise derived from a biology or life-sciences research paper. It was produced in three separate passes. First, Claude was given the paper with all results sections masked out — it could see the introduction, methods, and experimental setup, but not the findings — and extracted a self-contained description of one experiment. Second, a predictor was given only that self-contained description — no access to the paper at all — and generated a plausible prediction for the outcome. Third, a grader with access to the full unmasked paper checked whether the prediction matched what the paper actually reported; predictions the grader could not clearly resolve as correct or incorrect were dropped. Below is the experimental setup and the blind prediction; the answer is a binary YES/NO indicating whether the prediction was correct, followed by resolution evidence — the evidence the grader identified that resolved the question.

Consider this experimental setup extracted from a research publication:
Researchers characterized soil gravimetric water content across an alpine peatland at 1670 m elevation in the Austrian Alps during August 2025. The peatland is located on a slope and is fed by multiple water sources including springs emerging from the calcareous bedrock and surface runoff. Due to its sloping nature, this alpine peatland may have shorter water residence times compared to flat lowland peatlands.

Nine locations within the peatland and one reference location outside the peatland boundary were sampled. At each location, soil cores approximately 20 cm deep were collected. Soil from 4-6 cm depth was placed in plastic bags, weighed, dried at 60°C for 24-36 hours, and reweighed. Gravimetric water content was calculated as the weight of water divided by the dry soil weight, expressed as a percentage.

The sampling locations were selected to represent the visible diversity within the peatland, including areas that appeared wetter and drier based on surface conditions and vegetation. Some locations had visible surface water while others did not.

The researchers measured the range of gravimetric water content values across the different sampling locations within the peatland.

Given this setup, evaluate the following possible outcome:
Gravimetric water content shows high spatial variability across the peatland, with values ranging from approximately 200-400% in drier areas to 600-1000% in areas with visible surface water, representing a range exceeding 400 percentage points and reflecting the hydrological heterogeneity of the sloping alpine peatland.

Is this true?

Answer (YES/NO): NO